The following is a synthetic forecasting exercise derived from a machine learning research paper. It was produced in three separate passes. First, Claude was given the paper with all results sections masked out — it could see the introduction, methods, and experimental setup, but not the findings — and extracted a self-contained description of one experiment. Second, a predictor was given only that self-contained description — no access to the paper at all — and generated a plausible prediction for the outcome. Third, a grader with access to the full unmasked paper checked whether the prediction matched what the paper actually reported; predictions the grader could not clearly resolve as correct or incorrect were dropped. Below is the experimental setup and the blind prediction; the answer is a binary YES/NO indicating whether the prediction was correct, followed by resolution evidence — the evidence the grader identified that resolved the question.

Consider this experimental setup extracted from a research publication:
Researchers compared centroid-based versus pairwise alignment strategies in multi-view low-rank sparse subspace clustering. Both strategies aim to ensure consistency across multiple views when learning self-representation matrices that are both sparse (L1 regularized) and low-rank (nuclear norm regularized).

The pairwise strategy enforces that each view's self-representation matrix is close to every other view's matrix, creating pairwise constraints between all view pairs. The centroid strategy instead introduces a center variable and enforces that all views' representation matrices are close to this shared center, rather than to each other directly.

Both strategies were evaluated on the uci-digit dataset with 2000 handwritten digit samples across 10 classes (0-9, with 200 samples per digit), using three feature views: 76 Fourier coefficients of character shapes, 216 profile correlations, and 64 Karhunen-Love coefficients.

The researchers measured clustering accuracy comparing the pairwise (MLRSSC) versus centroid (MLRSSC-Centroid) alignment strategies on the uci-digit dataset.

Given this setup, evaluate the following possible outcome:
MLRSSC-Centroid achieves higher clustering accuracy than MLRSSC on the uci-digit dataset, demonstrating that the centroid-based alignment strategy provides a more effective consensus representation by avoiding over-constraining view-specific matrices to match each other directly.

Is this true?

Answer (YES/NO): YES